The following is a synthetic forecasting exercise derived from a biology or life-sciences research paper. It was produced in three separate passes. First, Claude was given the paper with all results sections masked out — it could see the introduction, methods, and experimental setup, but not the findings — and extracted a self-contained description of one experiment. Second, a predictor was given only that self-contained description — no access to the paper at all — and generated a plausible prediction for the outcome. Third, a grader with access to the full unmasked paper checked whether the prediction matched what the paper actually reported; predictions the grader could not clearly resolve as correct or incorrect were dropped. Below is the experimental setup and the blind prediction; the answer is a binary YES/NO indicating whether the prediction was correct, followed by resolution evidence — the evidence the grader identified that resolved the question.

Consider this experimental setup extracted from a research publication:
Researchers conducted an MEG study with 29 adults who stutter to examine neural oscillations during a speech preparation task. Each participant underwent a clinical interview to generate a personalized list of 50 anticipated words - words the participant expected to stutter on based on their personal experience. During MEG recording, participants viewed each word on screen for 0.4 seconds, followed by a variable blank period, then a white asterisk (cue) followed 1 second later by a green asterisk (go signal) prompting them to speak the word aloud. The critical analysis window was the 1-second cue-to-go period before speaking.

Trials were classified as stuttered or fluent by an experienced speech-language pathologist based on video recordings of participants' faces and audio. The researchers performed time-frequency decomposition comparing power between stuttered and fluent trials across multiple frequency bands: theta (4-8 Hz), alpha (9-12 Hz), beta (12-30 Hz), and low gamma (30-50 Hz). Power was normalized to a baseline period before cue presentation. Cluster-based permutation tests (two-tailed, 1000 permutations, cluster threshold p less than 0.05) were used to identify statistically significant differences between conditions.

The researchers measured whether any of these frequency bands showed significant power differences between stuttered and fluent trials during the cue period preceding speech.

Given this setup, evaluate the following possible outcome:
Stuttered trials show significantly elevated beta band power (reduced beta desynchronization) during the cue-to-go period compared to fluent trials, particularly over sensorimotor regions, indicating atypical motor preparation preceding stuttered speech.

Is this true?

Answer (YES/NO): NO